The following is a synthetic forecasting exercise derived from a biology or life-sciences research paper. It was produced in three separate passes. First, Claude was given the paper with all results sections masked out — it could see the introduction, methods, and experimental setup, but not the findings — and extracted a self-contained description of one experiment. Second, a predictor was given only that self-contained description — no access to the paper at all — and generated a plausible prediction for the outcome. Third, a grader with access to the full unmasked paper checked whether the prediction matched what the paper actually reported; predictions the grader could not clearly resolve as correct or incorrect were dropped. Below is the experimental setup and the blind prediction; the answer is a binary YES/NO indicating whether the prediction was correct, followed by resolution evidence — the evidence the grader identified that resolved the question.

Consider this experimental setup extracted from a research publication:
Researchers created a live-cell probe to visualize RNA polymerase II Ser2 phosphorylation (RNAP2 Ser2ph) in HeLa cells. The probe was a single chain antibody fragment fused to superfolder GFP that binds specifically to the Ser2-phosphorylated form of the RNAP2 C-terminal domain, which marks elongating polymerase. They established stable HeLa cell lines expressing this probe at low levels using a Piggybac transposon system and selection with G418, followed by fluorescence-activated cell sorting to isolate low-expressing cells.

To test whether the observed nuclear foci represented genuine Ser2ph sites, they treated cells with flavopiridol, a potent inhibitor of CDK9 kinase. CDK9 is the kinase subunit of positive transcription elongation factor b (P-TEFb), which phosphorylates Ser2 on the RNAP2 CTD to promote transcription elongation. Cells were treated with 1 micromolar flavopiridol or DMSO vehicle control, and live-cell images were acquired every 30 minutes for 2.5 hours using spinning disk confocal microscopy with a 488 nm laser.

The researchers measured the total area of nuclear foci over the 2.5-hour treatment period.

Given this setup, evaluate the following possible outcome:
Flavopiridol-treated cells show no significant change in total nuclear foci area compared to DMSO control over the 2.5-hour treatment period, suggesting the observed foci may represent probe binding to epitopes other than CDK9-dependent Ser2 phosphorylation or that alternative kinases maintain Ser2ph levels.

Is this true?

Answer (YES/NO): NO